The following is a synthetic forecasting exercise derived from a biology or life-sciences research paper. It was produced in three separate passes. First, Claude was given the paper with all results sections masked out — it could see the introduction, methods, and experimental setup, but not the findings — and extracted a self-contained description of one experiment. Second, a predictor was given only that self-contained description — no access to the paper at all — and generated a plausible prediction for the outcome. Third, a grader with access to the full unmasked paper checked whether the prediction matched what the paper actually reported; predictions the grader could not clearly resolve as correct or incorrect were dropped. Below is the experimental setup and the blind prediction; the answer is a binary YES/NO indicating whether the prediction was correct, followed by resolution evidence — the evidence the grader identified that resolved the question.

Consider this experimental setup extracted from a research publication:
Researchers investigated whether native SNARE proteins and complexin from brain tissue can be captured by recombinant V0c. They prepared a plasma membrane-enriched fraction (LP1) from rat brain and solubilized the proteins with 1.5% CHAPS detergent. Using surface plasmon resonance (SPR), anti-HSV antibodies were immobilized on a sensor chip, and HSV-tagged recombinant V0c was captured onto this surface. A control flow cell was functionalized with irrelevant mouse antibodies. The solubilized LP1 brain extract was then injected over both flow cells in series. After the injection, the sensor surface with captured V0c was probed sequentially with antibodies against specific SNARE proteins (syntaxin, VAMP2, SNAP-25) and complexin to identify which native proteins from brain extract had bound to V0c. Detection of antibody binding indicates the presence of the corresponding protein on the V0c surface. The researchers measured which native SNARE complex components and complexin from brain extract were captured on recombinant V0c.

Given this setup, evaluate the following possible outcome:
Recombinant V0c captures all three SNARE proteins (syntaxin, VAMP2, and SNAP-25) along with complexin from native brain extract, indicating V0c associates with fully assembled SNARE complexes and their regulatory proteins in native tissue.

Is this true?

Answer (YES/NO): YES